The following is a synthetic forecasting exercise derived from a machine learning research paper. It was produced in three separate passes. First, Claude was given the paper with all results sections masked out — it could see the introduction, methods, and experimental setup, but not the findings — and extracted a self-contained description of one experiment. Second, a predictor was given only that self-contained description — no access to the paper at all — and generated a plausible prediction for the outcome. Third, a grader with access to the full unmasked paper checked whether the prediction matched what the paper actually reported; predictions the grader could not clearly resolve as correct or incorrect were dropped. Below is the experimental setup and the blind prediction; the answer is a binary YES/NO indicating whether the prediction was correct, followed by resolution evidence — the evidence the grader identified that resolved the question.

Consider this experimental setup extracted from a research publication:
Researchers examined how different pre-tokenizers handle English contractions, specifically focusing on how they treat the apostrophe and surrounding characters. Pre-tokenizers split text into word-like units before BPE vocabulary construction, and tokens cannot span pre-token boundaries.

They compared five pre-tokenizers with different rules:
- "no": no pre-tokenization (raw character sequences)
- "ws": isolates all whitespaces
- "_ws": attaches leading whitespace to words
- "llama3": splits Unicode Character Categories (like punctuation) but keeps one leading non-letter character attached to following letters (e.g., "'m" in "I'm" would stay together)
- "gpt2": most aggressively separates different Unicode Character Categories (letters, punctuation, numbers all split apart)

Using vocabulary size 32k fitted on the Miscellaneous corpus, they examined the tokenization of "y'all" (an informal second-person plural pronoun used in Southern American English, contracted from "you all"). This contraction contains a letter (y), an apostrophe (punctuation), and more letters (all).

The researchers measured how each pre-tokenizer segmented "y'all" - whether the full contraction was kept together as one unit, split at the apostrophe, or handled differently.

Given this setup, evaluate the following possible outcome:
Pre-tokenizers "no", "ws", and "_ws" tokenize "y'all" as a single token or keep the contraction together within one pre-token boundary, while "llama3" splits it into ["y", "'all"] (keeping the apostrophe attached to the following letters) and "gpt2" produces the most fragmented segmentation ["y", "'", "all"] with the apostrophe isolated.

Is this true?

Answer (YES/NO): YES